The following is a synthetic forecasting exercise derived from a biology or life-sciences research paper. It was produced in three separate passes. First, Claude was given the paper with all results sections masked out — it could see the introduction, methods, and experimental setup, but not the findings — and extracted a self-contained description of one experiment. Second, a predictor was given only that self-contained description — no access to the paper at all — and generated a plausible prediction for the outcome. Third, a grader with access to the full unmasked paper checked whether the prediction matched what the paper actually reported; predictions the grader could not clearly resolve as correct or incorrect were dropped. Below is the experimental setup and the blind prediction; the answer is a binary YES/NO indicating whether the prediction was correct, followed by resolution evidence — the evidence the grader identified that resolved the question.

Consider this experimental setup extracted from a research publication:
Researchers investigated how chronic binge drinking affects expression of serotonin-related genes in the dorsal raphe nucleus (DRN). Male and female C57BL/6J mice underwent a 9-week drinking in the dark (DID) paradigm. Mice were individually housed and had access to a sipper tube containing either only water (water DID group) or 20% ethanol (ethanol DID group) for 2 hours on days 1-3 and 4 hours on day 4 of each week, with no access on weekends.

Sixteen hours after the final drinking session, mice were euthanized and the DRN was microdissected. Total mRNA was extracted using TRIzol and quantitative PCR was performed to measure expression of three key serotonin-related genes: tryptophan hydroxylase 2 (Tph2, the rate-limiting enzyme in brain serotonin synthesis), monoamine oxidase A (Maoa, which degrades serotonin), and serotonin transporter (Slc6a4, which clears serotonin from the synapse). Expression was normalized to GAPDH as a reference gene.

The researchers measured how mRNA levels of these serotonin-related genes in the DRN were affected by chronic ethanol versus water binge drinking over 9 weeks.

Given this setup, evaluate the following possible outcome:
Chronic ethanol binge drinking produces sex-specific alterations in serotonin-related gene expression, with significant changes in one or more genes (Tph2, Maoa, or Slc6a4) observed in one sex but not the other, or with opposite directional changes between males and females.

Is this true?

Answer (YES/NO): YES